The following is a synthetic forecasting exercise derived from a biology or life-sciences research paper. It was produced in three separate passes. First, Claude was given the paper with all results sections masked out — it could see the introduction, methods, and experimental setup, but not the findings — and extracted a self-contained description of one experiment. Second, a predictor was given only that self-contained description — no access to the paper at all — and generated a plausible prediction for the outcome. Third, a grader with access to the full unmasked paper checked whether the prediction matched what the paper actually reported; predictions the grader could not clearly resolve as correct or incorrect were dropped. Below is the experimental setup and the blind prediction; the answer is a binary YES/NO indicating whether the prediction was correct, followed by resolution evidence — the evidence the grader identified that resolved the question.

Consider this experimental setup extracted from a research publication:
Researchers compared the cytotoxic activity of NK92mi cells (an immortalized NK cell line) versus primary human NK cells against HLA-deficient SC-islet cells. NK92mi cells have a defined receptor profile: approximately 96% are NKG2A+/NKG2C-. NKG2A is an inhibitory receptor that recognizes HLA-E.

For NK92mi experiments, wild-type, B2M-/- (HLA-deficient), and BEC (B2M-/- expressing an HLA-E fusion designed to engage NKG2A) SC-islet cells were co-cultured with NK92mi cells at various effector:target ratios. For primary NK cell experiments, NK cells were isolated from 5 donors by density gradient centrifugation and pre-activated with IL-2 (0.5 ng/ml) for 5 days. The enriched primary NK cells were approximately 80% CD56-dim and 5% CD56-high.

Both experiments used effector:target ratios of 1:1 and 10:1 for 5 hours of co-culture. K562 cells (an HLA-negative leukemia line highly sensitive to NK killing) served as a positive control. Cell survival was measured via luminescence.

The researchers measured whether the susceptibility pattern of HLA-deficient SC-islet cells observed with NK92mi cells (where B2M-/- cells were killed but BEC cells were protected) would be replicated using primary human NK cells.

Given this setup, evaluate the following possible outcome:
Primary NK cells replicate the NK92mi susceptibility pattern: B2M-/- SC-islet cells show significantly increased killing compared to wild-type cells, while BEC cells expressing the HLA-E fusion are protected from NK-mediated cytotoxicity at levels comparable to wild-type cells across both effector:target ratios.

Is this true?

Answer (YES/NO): NO